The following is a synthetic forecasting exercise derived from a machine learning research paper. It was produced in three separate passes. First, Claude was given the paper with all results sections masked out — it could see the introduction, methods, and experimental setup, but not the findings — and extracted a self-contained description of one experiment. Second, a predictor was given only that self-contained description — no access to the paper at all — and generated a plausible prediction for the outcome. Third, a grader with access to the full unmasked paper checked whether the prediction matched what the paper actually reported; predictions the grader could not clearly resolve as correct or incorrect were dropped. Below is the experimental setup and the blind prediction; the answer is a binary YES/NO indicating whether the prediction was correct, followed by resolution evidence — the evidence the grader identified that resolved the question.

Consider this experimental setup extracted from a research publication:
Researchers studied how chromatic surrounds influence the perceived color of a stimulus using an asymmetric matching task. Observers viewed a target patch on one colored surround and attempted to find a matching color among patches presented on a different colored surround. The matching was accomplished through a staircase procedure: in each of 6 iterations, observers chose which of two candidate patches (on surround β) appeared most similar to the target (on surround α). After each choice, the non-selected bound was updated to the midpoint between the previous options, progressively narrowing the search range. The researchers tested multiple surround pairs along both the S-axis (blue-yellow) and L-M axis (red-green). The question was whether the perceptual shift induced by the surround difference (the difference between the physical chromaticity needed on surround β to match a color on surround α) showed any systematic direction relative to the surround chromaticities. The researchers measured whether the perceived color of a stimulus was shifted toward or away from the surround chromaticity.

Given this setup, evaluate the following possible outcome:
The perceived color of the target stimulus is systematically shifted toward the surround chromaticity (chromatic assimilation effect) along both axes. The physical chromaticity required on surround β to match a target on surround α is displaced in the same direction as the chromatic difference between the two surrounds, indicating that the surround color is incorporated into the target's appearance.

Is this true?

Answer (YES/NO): NO